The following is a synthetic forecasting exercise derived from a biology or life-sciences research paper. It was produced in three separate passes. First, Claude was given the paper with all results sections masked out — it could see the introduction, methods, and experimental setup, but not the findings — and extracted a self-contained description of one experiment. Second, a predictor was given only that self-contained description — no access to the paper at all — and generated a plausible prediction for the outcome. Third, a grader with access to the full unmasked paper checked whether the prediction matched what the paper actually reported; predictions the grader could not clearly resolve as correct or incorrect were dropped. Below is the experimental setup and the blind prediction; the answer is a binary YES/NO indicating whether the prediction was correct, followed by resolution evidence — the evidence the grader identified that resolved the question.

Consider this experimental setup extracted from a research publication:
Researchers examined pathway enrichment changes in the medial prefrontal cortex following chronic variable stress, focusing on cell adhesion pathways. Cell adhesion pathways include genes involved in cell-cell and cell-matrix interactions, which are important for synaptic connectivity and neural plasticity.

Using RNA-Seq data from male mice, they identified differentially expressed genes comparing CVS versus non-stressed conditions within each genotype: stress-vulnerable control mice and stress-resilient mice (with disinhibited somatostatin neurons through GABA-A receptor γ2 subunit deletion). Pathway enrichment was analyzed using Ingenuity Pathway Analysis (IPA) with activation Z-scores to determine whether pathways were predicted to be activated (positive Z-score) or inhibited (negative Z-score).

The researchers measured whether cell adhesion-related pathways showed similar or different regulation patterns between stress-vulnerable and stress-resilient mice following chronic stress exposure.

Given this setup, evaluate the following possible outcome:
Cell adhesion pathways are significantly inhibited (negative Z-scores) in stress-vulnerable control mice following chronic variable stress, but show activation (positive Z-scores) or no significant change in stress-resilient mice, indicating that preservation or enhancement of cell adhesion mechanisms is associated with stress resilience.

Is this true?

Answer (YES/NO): YES